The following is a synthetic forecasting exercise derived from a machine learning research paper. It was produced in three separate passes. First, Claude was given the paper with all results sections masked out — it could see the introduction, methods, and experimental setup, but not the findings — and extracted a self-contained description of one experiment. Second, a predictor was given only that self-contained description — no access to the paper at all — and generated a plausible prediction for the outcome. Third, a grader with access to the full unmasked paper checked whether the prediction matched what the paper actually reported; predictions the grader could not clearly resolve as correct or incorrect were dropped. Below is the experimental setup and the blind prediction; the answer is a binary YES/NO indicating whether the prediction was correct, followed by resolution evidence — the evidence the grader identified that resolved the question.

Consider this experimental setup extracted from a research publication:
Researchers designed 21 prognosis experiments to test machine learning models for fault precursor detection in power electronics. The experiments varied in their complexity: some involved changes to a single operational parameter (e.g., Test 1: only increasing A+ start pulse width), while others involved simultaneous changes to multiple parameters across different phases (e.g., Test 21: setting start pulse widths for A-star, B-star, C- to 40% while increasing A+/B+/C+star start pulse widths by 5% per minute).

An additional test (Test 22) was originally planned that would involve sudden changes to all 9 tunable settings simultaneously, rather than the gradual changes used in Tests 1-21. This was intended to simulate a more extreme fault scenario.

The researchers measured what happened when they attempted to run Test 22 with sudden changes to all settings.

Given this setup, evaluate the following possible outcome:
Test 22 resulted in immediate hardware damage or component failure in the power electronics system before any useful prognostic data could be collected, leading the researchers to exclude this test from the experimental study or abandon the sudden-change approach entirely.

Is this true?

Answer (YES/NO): NO